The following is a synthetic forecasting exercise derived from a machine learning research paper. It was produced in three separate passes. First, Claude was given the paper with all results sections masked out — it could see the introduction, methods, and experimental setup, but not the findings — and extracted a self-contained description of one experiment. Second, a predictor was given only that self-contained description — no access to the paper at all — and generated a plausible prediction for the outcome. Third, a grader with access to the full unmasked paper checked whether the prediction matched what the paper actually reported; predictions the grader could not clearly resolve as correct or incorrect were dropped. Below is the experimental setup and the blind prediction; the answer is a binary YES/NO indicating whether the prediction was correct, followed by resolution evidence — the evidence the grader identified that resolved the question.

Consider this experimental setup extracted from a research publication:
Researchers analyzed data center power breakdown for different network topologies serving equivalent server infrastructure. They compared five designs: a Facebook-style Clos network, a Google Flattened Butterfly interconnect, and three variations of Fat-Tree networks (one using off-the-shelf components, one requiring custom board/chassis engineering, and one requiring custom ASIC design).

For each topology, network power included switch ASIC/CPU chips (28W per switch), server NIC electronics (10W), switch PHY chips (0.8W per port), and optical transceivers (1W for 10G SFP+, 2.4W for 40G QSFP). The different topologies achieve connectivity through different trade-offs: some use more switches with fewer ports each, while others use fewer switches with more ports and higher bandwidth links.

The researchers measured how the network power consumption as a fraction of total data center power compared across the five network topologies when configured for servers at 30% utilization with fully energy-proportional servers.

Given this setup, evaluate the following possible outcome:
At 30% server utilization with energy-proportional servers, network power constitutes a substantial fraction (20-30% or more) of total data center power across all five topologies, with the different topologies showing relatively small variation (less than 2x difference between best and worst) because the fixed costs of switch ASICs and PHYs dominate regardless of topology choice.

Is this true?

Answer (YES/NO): NO